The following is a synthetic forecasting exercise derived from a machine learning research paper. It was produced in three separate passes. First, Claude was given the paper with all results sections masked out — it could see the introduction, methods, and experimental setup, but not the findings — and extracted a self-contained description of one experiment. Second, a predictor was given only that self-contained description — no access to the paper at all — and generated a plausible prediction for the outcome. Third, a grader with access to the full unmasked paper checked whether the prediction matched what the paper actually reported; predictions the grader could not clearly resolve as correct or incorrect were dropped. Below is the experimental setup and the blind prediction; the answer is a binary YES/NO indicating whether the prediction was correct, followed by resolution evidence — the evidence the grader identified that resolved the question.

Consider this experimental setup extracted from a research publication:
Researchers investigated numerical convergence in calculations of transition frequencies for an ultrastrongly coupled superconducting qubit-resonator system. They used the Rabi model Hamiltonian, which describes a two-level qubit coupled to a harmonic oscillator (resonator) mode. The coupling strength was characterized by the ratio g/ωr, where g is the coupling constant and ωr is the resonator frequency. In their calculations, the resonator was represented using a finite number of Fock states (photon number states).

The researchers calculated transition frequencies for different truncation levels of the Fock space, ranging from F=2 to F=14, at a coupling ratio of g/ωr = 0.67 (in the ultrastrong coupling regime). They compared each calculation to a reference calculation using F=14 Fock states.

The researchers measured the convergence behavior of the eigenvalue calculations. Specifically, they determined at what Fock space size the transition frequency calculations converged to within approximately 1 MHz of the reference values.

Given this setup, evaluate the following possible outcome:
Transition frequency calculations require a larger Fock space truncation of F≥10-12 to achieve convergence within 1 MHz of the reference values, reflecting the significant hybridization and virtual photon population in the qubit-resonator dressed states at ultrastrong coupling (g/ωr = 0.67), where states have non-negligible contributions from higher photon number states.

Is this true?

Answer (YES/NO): NO